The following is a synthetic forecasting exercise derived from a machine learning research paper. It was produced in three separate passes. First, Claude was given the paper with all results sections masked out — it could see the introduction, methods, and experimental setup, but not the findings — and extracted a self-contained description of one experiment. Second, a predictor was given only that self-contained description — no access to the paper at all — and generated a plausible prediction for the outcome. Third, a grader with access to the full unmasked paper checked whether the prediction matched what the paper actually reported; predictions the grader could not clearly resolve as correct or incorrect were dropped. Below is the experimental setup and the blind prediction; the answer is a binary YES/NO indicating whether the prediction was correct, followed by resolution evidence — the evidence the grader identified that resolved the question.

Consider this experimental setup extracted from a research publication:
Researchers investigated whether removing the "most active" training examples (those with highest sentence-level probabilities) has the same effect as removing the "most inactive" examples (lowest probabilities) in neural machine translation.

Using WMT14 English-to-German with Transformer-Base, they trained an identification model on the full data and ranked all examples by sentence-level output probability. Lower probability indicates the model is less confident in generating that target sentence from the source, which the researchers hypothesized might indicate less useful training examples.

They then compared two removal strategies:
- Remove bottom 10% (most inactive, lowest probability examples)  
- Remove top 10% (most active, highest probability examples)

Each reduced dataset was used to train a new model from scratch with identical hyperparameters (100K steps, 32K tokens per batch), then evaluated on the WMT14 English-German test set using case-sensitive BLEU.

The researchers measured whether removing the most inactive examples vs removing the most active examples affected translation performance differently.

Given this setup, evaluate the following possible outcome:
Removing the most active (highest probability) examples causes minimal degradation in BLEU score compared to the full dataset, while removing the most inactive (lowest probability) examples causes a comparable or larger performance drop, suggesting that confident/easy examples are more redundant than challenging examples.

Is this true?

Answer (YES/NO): NO